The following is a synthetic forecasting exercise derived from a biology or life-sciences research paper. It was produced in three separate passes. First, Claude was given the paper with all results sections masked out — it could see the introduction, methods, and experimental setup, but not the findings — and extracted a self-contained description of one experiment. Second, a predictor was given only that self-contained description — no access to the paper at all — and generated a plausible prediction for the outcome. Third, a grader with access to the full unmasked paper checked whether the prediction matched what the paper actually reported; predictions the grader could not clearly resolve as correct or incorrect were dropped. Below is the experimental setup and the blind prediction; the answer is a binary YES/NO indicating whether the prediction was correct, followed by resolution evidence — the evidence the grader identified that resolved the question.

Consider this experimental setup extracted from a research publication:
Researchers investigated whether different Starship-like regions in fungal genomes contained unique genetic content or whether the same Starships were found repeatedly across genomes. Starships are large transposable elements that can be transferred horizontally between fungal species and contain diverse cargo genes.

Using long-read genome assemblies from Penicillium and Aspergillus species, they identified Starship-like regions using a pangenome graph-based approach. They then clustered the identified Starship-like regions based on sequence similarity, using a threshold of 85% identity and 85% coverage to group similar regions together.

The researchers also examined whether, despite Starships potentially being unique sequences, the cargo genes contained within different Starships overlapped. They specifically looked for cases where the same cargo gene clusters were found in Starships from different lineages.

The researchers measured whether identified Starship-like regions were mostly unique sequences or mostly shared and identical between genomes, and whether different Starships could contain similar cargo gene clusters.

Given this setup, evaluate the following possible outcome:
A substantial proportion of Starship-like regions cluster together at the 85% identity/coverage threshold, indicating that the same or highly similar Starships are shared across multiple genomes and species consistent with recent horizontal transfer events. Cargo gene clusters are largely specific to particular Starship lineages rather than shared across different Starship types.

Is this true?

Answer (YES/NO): NO